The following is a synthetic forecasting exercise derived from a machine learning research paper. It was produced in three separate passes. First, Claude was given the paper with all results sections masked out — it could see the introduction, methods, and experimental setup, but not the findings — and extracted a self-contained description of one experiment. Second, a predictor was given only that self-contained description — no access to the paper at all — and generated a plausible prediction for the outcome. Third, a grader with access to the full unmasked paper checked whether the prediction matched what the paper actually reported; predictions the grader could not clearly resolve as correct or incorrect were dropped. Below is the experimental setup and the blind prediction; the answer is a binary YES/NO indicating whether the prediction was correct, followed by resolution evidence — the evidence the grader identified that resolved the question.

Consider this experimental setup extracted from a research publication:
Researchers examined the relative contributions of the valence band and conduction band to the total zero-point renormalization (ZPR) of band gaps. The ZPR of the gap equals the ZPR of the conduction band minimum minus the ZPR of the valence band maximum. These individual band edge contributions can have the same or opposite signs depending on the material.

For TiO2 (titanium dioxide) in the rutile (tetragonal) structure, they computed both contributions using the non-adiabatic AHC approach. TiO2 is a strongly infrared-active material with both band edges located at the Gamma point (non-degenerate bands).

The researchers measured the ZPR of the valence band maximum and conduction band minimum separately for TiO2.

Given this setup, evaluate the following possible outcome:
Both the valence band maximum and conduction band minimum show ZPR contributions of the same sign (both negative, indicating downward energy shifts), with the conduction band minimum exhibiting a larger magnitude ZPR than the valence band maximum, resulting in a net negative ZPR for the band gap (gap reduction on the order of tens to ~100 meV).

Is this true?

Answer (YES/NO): NO